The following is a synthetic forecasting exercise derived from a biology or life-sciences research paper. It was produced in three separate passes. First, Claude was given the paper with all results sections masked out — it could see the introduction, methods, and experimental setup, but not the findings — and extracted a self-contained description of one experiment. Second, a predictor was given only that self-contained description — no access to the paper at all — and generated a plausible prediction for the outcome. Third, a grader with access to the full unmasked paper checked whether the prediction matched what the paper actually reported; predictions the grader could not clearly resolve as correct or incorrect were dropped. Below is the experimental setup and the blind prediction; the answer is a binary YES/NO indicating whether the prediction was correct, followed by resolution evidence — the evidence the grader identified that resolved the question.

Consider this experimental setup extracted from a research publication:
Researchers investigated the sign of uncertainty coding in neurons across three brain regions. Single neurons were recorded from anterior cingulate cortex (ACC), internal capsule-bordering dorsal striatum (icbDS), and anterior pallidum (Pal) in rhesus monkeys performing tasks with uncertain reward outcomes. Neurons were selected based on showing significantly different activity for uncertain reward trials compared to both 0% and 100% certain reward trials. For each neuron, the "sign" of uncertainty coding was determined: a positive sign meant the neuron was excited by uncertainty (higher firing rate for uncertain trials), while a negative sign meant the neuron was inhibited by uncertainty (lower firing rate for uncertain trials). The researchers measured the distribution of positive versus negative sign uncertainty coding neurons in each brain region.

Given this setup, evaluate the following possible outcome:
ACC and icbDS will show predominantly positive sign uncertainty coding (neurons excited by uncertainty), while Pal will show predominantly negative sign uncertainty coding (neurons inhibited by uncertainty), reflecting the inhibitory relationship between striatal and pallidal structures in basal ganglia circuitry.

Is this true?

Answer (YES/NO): YES